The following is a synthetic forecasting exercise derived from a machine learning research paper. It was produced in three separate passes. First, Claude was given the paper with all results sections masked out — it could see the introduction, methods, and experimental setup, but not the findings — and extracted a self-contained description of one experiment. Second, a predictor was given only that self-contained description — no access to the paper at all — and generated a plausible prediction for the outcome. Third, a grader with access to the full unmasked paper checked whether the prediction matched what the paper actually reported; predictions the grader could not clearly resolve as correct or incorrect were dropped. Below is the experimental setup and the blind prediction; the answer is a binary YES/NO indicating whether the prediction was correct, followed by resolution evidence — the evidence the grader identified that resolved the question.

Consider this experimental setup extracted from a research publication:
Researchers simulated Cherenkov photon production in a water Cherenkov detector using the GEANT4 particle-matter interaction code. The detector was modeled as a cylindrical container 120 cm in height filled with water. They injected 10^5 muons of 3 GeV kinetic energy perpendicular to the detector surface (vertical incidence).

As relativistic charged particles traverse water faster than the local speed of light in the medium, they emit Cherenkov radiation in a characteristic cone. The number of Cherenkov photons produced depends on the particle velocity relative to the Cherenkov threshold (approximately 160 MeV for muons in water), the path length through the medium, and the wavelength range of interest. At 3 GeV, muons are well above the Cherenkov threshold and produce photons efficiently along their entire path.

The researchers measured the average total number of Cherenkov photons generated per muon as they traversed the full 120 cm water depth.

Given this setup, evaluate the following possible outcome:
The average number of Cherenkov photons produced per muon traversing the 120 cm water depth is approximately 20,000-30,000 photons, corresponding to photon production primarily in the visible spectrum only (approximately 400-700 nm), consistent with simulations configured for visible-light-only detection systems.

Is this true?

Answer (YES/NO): NO